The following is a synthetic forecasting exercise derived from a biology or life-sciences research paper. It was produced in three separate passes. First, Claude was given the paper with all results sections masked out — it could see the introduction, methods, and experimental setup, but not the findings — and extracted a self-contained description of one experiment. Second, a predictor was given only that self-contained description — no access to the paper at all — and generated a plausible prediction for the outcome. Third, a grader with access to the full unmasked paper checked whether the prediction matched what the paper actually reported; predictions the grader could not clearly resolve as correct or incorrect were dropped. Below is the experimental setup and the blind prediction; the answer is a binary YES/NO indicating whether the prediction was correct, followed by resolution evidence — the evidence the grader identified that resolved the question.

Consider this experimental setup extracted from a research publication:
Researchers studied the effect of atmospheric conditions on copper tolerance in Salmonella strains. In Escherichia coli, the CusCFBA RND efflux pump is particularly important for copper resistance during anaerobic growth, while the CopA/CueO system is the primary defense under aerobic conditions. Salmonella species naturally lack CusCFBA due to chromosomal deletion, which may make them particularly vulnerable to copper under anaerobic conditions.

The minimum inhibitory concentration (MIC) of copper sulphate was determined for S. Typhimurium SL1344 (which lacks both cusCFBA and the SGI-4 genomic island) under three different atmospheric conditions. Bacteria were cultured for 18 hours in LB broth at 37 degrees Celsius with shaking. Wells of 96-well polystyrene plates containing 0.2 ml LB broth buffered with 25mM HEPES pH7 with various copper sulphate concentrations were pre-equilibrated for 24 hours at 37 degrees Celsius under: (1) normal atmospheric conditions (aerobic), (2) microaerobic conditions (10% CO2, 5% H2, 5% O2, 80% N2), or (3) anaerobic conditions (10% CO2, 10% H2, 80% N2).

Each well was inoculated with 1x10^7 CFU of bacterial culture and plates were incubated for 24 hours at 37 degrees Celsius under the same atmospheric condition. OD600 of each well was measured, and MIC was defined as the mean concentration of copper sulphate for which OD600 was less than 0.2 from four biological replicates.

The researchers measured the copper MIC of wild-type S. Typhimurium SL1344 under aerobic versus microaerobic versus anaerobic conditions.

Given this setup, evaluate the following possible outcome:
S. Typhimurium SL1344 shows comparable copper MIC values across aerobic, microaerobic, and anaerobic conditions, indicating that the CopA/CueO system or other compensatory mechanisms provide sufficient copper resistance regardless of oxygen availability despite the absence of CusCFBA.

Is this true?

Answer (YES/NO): NO